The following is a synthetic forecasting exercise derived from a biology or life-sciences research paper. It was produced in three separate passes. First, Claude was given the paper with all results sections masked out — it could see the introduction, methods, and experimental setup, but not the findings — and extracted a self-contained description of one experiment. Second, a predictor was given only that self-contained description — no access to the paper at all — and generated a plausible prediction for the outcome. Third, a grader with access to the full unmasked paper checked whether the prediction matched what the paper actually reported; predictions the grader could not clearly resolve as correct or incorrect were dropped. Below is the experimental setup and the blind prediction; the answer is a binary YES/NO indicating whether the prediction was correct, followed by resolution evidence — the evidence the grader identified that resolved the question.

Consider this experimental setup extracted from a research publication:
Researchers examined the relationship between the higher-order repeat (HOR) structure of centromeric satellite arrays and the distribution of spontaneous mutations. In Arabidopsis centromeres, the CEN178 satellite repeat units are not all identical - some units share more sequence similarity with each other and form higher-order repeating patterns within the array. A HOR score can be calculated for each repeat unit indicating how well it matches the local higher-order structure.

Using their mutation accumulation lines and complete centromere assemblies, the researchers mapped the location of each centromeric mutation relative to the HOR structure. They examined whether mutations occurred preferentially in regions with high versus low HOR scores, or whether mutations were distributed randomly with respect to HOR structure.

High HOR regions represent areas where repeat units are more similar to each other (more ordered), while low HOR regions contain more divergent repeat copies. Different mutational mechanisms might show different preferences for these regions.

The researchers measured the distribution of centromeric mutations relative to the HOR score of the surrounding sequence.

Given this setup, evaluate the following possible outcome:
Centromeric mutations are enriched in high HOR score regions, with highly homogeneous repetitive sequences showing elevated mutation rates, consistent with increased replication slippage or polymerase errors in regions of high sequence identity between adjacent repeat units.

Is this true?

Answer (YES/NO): NO